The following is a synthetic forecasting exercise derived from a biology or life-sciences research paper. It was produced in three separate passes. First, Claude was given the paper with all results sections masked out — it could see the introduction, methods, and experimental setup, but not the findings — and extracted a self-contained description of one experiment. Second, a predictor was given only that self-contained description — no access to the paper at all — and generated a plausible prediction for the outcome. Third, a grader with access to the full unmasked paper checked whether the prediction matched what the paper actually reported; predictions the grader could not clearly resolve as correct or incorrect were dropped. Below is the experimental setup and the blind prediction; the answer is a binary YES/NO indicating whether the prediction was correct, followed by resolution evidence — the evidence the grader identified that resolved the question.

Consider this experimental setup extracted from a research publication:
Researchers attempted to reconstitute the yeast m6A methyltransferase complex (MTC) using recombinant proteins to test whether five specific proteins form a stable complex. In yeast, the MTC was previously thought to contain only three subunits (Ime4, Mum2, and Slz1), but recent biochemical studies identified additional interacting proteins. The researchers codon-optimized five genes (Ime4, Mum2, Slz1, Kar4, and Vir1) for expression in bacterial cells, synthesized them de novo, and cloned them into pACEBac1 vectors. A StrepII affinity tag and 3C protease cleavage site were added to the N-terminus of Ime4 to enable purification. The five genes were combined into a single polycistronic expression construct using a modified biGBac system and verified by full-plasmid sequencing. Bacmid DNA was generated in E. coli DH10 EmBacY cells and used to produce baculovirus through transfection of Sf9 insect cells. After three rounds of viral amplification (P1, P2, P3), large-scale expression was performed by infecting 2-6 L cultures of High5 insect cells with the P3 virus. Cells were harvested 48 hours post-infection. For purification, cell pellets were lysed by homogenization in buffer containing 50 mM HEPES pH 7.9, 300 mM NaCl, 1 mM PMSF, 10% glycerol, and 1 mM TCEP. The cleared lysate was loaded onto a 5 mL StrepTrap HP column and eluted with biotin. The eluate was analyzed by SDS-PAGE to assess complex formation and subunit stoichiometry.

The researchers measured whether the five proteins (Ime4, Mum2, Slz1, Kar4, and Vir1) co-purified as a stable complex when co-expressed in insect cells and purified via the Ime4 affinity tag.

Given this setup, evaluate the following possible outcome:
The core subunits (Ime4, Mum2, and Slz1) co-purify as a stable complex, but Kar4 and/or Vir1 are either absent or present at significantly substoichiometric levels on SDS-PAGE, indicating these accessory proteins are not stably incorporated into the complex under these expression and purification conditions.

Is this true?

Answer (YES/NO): NO